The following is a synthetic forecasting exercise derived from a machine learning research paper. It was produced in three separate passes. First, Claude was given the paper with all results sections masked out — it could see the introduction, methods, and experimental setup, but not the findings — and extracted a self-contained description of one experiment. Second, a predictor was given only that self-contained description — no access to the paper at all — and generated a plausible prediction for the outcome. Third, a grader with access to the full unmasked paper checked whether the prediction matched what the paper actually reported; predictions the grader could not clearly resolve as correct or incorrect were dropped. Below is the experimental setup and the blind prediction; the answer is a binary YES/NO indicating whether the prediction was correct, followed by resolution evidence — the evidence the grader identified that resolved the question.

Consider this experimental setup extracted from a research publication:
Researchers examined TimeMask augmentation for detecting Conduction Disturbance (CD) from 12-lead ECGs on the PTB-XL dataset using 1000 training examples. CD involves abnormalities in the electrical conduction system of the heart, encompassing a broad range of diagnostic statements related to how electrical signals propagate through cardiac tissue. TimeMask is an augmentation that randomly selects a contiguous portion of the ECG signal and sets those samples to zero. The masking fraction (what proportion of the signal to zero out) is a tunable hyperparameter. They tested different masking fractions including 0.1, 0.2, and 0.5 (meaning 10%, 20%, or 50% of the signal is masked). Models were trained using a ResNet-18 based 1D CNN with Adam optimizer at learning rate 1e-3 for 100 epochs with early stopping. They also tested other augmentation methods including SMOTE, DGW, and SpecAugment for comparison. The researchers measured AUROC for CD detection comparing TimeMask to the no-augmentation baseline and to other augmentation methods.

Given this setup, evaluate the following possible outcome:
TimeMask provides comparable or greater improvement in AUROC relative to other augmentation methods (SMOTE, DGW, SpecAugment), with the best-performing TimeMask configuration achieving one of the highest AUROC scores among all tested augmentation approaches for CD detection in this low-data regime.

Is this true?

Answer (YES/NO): YES